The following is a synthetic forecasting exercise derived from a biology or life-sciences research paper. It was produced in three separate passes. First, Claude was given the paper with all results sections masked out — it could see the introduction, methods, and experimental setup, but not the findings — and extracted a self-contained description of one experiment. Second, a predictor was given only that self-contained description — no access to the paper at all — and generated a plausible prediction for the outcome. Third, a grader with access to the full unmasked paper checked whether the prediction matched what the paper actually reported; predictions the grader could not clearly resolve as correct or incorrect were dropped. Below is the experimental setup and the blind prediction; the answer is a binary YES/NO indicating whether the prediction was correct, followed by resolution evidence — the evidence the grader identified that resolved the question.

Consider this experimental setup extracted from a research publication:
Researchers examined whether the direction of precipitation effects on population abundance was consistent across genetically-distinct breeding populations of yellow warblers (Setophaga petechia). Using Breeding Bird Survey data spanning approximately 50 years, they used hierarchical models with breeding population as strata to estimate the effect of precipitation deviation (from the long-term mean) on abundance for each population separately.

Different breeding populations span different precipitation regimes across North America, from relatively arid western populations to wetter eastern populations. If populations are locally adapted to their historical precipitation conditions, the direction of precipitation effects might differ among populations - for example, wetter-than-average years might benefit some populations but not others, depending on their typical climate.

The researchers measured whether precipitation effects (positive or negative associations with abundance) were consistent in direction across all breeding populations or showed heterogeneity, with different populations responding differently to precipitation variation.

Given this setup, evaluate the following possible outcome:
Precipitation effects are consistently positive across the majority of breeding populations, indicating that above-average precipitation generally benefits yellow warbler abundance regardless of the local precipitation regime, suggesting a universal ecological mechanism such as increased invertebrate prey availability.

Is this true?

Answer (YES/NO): NO